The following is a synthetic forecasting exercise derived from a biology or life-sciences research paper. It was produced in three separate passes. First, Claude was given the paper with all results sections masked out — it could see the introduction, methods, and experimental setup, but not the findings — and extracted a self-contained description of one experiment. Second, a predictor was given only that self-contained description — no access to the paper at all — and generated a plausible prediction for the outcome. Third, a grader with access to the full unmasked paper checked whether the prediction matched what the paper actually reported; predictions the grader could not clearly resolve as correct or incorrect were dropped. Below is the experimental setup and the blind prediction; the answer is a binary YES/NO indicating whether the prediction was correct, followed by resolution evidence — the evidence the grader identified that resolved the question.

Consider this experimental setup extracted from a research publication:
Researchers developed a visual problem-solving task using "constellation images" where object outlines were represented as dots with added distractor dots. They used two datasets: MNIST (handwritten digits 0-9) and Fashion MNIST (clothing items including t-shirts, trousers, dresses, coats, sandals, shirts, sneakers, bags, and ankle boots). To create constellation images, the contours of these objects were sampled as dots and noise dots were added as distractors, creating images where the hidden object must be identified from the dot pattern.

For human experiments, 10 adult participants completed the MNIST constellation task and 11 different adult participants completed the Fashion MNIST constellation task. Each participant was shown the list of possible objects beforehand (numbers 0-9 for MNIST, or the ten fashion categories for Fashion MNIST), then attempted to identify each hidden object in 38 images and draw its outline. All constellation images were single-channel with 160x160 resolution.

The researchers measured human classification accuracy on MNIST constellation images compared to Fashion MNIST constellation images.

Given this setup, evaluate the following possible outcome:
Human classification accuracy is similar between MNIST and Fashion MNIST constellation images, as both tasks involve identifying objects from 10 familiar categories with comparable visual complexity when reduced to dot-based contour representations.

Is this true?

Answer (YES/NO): YES